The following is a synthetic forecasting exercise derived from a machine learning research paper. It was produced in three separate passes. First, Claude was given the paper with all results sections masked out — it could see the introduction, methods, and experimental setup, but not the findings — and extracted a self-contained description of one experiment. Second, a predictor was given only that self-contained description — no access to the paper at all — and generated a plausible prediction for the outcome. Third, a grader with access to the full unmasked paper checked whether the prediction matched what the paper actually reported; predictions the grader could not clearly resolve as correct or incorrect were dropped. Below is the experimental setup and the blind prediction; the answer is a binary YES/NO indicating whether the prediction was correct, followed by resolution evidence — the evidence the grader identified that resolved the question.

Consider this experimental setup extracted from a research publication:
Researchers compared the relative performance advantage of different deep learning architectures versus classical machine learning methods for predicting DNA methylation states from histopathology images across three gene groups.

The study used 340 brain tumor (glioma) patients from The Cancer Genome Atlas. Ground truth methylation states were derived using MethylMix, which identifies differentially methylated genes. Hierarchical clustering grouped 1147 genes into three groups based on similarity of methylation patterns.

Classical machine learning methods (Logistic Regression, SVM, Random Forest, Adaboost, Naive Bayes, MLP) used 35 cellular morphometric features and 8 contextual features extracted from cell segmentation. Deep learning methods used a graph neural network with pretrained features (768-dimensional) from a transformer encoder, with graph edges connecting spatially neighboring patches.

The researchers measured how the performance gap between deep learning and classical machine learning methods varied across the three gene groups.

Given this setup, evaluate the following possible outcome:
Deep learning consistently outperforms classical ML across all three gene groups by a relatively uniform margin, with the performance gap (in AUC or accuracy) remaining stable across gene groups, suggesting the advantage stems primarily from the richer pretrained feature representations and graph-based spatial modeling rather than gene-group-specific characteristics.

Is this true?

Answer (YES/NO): NO